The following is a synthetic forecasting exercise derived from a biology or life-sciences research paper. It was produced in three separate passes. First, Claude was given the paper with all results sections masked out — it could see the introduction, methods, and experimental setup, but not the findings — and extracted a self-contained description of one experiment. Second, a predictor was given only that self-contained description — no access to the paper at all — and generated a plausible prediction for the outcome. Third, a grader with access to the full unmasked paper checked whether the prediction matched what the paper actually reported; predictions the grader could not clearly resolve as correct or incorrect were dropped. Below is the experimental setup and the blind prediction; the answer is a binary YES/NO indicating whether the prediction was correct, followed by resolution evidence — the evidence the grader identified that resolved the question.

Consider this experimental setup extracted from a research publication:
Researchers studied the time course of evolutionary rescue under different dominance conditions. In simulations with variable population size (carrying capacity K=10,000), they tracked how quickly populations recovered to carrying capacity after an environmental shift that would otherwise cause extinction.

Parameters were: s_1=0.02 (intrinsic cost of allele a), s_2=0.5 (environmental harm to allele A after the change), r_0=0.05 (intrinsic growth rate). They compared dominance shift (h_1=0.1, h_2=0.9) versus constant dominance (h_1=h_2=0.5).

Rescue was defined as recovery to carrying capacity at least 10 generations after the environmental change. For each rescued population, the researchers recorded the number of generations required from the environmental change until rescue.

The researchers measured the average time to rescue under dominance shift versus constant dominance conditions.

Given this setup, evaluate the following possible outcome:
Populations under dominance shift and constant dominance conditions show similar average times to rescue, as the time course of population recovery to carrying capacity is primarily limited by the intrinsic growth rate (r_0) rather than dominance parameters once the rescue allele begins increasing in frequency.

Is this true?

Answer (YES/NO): NO